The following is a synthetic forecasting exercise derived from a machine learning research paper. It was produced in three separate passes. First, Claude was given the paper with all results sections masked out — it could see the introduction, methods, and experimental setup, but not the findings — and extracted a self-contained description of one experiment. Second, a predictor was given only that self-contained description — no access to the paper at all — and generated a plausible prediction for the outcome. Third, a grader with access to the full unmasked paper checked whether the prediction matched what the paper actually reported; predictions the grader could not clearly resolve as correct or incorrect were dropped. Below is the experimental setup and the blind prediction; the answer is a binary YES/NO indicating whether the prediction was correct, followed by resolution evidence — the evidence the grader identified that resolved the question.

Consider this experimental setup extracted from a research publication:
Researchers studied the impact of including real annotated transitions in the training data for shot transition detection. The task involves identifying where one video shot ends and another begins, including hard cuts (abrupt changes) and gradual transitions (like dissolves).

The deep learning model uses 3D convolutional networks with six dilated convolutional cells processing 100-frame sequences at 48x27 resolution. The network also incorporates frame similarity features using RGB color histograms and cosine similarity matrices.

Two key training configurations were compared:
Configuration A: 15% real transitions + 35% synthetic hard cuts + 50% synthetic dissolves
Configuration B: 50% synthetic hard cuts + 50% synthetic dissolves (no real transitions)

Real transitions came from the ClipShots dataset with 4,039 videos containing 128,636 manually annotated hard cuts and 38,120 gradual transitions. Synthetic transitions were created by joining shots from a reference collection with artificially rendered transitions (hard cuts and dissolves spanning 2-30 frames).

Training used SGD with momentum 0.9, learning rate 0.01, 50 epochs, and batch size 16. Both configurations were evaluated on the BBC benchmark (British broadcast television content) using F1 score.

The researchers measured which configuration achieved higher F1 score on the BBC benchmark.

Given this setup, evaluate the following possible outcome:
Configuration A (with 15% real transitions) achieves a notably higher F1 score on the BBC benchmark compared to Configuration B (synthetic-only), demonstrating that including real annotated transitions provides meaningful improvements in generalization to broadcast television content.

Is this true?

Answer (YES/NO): YES